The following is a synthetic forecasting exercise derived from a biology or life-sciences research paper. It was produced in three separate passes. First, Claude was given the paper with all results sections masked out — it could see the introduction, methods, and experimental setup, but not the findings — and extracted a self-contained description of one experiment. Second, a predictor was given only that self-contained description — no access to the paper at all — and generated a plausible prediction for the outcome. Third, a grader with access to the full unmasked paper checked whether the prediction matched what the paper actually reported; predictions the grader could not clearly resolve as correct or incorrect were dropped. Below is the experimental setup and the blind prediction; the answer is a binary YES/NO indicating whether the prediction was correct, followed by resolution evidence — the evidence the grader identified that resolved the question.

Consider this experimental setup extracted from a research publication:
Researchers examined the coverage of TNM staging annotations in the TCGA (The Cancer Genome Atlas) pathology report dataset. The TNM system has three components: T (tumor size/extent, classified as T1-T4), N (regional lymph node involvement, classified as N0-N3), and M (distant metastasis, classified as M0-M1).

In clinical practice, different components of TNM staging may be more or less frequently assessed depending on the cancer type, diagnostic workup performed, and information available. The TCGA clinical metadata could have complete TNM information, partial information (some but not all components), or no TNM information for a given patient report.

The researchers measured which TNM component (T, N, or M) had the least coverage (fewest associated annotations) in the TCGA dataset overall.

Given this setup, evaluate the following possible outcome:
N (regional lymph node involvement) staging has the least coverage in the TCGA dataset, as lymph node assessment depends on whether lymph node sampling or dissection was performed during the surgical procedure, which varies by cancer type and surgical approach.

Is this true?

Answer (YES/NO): NO